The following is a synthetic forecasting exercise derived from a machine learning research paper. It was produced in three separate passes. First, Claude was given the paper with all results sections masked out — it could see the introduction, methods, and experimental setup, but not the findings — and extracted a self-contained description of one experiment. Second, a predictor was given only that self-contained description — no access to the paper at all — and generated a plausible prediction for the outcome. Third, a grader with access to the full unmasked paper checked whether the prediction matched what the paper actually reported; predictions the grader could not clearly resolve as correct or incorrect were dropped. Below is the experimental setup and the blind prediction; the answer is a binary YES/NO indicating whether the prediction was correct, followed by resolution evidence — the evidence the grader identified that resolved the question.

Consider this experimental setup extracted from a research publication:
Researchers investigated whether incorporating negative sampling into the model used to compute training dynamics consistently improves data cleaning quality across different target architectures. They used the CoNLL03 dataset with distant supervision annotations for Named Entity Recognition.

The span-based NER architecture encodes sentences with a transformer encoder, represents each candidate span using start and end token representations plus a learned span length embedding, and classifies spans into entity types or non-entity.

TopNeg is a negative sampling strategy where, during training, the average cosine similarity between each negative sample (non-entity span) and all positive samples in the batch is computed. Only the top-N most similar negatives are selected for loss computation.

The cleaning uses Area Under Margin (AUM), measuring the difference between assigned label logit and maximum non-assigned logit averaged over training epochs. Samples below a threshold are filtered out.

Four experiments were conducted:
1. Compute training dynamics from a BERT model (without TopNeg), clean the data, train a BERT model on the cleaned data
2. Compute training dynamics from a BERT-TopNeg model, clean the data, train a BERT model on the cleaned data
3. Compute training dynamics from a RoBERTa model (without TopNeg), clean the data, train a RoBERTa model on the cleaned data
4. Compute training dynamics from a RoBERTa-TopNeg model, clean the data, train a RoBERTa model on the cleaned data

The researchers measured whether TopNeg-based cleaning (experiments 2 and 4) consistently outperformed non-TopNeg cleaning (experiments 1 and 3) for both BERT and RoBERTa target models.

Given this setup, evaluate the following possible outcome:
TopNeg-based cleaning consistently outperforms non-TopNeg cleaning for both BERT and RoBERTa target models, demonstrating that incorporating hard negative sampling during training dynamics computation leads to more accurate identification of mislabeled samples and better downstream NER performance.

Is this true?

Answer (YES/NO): YES